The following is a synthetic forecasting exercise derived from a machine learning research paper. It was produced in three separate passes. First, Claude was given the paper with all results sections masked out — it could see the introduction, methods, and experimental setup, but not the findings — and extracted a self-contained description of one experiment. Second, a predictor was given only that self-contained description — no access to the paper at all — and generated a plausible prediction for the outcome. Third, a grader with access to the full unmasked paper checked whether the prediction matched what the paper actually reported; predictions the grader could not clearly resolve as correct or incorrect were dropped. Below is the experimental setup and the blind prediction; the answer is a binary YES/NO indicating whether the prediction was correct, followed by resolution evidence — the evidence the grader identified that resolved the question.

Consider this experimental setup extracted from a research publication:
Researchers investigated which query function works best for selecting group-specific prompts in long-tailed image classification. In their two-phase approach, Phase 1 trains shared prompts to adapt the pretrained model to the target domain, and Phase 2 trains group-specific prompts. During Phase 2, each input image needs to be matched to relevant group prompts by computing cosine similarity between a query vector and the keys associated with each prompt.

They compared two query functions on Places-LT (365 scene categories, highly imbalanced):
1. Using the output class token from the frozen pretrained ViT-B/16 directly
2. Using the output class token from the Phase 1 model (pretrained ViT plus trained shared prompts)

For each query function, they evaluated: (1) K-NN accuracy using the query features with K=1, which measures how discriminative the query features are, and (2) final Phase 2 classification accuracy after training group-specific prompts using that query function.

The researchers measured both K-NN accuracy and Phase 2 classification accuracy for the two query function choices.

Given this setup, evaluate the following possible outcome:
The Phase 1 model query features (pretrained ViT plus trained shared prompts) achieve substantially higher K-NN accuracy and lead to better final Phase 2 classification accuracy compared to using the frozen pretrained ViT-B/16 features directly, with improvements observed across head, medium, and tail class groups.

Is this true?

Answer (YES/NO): NO